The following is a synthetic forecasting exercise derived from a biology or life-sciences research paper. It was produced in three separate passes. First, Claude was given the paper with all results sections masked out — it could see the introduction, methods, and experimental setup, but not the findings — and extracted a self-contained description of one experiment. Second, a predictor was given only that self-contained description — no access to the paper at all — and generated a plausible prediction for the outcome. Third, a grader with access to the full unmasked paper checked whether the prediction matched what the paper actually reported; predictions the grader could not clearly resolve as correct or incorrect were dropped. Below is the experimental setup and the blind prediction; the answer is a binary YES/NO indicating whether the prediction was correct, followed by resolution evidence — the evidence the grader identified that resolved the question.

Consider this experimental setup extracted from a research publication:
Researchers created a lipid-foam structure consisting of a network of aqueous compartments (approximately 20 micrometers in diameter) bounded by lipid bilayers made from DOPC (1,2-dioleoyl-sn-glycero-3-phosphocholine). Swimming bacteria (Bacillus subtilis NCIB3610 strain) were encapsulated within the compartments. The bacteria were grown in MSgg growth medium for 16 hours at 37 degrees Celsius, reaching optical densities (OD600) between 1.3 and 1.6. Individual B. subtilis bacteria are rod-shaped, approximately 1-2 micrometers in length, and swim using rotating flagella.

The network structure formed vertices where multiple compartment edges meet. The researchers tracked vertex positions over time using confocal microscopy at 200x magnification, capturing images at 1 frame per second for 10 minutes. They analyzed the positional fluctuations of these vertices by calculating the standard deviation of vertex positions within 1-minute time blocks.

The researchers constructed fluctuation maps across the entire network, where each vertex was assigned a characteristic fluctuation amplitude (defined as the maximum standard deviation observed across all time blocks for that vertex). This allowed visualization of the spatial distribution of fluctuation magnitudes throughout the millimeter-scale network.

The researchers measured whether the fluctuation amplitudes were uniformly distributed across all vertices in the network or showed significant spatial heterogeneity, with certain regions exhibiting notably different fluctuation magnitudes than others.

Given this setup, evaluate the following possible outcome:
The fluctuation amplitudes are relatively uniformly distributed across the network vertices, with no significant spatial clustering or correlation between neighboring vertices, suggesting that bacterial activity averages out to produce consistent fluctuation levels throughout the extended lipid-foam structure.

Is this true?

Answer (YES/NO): NO